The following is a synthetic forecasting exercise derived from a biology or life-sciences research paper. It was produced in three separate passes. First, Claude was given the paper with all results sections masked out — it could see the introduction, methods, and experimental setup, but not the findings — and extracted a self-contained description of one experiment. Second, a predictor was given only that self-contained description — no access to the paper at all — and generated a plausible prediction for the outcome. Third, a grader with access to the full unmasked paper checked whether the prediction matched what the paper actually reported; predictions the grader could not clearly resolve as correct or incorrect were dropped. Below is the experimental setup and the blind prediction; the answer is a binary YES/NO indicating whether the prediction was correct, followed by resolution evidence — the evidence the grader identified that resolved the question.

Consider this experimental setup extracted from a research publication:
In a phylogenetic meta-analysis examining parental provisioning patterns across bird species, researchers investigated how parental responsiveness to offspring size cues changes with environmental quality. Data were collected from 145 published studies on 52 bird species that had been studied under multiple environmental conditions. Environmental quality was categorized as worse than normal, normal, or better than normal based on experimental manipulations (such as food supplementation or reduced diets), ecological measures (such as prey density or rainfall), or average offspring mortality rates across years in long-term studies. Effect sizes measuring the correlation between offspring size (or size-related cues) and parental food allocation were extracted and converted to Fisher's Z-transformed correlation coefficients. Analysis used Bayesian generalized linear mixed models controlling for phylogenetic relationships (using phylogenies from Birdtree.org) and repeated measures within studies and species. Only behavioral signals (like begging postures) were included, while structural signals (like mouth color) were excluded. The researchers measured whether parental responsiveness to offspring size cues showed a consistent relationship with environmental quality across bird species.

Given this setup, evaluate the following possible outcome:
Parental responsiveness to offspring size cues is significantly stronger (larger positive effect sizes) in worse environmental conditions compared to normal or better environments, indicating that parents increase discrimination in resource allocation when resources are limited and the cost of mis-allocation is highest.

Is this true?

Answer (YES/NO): YES